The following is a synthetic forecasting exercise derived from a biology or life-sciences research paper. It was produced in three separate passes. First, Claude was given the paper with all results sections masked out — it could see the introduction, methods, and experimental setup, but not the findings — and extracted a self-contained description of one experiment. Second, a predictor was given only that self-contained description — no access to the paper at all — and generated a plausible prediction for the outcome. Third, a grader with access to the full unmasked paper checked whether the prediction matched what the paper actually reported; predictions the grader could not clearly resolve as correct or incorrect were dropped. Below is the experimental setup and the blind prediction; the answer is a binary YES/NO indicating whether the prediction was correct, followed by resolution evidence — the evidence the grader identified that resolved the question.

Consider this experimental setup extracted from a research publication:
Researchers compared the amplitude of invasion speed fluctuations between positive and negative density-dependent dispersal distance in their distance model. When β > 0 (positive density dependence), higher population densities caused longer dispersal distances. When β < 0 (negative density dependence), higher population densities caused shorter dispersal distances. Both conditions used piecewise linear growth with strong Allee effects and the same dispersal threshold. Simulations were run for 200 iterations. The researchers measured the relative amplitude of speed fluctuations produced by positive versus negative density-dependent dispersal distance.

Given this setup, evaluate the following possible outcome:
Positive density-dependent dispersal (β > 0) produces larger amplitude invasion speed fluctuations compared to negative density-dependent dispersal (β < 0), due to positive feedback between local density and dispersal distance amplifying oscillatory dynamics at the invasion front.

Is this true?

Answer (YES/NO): YES